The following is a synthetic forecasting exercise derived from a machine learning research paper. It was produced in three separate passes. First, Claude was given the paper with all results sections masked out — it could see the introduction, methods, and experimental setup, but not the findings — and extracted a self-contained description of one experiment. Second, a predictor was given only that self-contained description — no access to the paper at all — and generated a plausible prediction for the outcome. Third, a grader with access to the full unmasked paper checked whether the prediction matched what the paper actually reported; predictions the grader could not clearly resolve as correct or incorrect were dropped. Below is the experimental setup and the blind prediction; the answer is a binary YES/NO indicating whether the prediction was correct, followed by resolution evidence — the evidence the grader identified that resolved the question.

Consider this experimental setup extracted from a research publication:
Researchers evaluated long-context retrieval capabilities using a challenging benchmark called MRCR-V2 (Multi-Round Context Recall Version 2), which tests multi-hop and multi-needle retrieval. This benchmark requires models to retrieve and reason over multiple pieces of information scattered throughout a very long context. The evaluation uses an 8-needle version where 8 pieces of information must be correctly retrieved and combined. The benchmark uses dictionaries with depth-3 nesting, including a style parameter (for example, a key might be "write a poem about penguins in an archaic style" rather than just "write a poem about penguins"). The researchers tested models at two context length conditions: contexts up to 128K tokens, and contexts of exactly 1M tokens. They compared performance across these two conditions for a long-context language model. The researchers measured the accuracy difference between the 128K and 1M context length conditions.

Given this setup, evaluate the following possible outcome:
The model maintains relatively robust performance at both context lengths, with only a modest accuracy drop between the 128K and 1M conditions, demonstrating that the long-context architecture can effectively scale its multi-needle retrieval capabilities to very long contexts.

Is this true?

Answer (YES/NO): NO